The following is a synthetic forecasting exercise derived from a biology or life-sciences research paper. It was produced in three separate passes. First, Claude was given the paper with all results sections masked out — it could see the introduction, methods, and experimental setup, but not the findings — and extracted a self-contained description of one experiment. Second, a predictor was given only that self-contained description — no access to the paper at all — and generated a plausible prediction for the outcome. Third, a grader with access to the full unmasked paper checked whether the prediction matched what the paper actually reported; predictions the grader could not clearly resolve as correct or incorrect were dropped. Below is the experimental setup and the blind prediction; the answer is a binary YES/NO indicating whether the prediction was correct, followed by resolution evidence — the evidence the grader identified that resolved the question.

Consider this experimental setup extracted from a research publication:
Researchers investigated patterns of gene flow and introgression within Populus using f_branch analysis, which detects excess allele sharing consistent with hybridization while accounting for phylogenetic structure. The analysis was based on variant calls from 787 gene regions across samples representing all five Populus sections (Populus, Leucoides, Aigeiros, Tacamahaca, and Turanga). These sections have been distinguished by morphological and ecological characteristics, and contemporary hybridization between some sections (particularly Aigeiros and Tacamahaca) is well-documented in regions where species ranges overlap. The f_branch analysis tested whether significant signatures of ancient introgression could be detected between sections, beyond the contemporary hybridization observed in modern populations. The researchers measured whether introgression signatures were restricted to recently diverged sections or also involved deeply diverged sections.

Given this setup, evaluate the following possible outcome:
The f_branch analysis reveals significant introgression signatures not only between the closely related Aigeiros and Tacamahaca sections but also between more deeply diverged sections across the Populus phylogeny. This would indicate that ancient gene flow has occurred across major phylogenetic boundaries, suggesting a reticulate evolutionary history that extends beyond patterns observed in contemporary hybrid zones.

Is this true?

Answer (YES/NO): YES